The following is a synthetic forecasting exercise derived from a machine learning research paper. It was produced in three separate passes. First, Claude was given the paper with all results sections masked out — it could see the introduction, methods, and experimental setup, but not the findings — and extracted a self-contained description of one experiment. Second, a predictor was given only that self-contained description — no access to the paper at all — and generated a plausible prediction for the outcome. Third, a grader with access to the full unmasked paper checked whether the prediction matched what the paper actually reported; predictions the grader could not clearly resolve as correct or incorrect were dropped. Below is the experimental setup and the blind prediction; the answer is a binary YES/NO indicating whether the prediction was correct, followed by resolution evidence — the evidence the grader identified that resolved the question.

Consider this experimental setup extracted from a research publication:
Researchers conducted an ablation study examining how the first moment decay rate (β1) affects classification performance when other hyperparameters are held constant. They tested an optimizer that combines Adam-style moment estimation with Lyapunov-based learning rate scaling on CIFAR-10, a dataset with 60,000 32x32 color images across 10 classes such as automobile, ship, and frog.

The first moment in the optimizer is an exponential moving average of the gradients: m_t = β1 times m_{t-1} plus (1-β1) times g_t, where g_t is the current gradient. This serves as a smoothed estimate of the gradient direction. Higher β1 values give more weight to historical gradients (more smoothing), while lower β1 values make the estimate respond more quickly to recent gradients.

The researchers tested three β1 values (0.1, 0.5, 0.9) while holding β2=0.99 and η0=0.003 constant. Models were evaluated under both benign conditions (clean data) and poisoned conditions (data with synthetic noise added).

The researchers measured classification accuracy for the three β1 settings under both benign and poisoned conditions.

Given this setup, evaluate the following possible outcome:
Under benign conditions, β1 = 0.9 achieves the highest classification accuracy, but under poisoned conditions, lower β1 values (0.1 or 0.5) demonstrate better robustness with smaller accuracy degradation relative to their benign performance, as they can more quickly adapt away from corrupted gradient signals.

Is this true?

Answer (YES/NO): NO